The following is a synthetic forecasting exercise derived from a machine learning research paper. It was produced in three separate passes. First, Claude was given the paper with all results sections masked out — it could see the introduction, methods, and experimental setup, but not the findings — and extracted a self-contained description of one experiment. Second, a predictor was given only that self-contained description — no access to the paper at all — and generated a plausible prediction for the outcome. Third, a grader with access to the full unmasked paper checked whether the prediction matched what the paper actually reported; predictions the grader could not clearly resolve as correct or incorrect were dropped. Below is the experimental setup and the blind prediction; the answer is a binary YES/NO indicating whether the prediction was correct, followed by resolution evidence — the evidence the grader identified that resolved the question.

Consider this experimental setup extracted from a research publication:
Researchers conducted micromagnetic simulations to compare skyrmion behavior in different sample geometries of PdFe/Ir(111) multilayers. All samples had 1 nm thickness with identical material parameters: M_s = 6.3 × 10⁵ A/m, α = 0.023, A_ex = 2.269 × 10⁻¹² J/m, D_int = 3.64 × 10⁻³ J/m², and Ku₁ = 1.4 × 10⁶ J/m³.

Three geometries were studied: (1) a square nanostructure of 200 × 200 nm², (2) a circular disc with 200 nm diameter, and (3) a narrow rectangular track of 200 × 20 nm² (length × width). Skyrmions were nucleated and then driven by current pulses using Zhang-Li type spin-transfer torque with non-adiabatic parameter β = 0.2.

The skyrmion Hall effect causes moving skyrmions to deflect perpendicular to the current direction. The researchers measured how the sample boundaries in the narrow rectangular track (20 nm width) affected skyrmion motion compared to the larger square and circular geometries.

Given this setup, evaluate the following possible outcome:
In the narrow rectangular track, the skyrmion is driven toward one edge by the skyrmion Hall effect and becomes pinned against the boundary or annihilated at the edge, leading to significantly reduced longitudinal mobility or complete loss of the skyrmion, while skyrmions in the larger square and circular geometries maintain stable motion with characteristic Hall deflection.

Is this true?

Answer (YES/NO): NO